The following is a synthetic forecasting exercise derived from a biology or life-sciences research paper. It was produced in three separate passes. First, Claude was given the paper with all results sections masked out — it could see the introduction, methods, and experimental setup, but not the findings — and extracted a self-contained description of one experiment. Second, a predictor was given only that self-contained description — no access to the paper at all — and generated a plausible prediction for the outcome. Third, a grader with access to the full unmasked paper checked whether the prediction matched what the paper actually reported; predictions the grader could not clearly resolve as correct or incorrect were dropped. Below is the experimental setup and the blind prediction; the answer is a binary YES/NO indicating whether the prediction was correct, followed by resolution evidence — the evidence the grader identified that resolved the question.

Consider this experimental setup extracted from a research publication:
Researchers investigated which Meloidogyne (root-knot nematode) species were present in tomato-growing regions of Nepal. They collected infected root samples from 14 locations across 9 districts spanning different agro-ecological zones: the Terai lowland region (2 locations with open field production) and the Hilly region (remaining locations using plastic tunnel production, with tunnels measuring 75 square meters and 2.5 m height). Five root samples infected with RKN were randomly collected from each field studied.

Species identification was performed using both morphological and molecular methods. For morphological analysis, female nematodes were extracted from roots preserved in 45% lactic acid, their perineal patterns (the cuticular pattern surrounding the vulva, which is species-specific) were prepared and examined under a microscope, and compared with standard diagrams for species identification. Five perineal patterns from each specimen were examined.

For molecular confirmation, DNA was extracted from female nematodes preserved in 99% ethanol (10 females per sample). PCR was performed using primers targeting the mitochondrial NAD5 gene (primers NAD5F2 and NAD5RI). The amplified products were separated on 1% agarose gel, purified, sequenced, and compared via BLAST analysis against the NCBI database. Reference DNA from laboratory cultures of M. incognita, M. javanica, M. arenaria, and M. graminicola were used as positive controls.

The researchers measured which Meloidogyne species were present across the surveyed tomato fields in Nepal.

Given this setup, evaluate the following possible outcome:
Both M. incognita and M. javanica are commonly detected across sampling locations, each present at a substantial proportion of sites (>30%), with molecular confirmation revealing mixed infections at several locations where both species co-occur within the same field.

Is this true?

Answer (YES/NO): NO